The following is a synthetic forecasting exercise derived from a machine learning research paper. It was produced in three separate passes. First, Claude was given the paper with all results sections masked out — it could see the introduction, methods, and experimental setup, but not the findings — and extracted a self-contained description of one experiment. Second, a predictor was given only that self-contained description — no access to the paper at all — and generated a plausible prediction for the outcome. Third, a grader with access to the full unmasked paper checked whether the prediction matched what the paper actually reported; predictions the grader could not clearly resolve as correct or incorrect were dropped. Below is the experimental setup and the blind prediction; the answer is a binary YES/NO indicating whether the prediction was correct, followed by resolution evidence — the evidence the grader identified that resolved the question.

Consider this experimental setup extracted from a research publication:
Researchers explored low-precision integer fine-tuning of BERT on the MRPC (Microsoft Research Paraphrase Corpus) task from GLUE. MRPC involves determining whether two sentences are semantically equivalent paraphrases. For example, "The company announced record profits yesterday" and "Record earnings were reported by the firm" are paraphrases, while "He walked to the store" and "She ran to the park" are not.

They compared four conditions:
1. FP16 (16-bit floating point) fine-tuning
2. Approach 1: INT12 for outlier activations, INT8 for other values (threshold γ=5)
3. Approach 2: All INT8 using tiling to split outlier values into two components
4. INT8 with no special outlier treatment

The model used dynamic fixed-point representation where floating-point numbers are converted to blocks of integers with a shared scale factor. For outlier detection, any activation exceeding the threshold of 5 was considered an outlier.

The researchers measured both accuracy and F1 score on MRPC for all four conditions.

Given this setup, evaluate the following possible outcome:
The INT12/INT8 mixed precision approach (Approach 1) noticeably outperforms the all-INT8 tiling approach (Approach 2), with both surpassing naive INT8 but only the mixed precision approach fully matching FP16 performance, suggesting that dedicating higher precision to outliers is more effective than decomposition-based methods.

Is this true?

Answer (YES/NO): NO